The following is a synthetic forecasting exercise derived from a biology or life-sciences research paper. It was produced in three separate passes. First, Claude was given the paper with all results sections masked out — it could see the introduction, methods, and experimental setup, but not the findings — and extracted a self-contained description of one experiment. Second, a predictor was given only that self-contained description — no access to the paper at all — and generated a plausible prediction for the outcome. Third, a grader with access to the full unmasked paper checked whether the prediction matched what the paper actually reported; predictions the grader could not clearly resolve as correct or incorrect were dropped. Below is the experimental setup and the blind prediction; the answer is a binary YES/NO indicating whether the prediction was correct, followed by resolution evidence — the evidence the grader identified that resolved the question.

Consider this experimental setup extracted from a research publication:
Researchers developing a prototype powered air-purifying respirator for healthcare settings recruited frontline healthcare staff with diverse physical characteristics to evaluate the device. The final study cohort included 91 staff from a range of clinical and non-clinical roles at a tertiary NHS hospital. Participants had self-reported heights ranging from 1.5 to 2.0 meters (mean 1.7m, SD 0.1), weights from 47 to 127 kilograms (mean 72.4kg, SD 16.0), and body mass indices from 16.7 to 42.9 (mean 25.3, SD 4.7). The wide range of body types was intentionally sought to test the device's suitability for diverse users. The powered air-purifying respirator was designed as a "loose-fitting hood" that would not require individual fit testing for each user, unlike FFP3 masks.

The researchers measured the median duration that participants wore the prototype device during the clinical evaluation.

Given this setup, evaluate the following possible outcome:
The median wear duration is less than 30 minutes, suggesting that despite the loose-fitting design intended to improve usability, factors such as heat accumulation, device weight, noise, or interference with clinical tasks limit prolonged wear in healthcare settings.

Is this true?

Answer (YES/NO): NO